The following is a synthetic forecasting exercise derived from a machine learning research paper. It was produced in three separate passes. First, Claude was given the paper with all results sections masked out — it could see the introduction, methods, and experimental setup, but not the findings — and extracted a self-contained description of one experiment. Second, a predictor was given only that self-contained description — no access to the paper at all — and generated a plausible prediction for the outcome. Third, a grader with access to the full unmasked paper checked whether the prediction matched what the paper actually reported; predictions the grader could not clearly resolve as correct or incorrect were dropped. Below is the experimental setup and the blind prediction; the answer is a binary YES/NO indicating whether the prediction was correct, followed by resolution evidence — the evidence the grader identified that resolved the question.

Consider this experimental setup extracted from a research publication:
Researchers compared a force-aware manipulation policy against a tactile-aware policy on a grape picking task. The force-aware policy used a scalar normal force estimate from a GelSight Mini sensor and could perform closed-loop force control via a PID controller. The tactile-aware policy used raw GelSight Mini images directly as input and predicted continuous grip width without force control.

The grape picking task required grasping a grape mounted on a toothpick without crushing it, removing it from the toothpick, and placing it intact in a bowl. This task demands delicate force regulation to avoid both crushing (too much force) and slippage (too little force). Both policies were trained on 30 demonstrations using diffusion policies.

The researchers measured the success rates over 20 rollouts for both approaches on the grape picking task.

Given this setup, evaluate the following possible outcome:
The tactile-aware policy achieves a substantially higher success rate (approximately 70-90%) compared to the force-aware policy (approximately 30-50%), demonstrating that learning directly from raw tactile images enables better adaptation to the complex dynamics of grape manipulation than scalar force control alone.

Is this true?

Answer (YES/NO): NO